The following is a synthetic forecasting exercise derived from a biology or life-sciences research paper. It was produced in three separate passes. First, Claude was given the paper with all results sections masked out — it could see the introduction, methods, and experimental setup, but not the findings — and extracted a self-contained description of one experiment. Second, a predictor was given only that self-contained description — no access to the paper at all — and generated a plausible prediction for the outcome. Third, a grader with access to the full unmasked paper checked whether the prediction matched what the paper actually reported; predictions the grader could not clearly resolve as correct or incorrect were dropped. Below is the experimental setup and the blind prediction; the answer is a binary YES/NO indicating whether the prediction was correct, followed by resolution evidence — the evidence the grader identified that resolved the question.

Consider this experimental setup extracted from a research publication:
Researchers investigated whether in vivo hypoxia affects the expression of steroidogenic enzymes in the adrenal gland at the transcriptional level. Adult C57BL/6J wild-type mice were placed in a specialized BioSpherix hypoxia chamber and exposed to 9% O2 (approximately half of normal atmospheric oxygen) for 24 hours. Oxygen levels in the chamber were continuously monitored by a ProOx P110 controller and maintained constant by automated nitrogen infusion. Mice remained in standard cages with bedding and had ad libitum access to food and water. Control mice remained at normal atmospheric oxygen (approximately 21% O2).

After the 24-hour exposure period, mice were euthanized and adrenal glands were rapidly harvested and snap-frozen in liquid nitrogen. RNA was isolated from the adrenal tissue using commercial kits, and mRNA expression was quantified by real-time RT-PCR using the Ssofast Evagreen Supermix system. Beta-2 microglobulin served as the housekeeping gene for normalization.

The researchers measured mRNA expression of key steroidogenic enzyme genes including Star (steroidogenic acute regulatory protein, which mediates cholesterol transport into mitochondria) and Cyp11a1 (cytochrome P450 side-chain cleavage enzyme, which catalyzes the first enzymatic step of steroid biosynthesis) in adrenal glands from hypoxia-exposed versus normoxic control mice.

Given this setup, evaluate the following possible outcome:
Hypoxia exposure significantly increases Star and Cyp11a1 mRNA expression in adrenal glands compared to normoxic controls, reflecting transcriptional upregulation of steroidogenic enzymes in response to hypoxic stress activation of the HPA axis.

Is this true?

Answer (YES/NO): YES